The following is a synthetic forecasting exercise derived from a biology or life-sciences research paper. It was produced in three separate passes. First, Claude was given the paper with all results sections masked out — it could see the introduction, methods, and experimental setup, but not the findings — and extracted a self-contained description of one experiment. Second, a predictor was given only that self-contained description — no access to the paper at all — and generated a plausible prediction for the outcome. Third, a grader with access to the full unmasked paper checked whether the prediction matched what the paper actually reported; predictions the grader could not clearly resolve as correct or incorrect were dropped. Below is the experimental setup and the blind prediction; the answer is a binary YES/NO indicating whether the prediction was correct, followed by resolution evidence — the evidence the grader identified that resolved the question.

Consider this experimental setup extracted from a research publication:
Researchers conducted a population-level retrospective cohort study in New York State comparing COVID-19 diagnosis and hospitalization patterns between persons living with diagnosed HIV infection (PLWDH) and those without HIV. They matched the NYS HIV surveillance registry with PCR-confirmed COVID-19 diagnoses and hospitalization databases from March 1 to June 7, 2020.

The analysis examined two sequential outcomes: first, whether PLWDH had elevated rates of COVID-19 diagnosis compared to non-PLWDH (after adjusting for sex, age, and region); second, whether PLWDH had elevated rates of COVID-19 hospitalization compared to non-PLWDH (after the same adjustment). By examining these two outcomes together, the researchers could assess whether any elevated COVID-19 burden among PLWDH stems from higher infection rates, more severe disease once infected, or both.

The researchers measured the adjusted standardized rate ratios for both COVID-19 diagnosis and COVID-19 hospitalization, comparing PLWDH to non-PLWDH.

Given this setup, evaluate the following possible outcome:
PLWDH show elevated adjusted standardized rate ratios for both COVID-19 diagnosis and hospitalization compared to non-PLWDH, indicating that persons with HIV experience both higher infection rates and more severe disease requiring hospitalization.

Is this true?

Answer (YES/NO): NO